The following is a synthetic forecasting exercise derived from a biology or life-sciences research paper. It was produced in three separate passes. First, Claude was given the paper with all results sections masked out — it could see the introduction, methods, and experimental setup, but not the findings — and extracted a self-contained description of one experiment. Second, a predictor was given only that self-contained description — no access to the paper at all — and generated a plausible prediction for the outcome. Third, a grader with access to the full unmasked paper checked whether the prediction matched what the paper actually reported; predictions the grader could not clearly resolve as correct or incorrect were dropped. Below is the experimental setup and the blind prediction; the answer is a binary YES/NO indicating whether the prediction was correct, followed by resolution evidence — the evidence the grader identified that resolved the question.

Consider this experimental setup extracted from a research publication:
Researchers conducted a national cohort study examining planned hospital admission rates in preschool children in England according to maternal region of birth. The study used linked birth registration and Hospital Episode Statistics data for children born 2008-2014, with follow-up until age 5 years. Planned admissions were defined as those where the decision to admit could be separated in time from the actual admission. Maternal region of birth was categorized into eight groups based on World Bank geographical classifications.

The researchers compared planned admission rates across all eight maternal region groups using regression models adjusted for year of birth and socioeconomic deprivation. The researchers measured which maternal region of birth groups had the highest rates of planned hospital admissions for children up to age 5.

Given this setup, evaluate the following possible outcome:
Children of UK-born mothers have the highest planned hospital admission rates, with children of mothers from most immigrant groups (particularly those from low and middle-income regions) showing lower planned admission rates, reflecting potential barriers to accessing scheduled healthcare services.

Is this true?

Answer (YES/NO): NO